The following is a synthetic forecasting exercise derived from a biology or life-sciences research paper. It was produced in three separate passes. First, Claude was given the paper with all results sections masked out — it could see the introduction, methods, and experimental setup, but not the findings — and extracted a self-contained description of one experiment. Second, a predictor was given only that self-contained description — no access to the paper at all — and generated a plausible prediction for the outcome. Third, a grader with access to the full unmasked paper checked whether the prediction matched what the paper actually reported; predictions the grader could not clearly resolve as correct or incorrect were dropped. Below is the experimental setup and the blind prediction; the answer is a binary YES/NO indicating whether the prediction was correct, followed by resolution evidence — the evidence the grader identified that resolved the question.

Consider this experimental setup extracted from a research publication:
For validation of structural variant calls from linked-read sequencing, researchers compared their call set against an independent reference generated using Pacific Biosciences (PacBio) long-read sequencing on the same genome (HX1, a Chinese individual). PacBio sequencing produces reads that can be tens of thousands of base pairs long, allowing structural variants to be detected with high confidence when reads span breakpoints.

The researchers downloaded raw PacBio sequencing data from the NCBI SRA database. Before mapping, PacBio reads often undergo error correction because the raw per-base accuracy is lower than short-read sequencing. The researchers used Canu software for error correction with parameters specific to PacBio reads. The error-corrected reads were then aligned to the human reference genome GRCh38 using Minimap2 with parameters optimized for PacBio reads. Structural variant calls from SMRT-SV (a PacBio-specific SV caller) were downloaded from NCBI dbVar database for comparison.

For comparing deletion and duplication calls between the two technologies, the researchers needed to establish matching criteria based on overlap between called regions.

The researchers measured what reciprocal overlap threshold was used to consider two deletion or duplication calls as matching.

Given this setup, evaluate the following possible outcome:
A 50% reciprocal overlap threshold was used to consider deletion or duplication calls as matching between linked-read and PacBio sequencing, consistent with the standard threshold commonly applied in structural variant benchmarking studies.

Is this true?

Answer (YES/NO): YES